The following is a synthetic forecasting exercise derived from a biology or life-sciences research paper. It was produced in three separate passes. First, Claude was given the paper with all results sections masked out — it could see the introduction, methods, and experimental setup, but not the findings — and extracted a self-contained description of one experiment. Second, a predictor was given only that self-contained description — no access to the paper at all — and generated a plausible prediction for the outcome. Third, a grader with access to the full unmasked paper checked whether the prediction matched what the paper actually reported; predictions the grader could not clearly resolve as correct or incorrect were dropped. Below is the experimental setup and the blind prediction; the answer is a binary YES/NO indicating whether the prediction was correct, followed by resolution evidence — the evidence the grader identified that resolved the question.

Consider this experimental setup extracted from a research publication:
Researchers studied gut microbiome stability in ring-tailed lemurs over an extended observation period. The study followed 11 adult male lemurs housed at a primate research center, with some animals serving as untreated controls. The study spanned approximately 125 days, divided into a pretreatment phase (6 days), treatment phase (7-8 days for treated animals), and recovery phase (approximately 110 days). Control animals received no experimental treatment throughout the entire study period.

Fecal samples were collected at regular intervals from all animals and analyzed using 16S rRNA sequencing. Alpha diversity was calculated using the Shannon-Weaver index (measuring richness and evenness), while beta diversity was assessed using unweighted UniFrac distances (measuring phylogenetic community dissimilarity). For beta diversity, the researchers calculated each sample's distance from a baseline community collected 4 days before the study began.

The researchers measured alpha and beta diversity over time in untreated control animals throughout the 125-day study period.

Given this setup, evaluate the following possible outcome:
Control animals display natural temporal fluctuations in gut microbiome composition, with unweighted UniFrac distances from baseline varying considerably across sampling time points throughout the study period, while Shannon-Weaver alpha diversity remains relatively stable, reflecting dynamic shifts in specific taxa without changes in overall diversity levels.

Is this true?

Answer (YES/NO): NO